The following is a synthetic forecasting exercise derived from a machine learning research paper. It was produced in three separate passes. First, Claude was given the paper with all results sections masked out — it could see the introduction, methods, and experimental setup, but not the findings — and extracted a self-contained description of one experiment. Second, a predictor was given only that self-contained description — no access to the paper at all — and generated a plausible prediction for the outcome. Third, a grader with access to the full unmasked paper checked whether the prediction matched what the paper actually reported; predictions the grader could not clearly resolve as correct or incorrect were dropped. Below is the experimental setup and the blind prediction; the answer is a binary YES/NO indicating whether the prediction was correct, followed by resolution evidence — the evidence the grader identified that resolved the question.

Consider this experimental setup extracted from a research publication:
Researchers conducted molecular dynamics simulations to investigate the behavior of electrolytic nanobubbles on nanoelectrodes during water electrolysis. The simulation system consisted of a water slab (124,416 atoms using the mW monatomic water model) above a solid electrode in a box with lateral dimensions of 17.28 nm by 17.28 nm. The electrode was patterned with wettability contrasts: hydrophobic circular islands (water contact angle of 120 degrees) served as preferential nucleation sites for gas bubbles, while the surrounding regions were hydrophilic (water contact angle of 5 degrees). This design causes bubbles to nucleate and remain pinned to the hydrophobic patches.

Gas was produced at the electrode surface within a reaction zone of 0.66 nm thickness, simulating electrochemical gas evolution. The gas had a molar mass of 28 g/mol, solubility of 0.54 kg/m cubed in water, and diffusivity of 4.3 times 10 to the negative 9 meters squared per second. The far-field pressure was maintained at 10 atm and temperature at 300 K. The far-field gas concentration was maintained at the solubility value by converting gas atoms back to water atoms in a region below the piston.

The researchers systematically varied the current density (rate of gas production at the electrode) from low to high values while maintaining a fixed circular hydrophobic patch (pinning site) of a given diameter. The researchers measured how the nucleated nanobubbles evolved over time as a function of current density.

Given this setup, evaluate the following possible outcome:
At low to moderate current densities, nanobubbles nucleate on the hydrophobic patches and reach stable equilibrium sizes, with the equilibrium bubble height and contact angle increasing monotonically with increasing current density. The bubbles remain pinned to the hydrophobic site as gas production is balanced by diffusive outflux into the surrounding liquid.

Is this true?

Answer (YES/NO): YES